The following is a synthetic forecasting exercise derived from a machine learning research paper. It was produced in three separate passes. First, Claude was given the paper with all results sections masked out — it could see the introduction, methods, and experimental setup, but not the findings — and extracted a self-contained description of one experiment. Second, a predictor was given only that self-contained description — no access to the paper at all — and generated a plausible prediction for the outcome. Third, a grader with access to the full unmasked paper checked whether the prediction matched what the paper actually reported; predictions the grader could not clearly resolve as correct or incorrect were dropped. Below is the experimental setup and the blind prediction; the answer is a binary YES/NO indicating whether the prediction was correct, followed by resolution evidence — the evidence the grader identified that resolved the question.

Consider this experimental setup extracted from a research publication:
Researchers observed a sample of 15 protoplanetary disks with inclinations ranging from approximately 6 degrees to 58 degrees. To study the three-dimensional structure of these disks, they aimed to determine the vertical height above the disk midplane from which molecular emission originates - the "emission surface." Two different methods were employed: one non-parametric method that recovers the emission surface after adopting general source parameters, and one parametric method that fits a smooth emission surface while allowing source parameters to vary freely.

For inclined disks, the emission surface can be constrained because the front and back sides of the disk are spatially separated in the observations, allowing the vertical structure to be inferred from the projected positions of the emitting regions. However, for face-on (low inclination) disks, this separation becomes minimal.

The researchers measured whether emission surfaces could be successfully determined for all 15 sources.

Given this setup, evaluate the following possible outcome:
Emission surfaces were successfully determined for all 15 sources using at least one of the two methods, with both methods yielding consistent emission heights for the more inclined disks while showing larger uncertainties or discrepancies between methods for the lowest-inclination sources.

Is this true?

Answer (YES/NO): NO